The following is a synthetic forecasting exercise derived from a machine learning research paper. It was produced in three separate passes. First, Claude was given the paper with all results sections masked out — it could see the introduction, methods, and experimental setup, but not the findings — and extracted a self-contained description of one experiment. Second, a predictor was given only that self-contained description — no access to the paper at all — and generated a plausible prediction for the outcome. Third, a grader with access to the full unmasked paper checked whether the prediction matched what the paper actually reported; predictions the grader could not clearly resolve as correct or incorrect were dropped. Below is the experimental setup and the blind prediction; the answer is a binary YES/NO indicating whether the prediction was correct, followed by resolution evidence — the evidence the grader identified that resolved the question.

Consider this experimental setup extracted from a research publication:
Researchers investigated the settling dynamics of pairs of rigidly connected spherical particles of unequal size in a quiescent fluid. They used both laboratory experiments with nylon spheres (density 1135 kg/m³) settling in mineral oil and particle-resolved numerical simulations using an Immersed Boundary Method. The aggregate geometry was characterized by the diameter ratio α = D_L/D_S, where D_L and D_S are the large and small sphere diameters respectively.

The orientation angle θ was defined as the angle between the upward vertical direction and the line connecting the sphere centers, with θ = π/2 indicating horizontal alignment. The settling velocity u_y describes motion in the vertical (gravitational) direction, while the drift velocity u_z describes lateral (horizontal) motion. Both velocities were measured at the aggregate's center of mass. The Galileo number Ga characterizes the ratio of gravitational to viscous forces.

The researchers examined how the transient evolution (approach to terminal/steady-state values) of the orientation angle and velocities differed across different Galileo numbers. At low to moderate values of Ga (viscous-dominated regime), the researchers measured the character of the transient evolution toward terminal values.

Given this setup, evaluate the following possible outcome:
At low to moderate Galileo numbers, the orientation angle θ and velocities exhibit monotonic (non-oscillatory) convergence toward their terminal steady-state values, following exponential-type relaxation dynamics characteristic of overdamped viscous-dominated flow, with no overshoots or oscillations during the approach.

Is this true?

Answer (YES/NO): YES